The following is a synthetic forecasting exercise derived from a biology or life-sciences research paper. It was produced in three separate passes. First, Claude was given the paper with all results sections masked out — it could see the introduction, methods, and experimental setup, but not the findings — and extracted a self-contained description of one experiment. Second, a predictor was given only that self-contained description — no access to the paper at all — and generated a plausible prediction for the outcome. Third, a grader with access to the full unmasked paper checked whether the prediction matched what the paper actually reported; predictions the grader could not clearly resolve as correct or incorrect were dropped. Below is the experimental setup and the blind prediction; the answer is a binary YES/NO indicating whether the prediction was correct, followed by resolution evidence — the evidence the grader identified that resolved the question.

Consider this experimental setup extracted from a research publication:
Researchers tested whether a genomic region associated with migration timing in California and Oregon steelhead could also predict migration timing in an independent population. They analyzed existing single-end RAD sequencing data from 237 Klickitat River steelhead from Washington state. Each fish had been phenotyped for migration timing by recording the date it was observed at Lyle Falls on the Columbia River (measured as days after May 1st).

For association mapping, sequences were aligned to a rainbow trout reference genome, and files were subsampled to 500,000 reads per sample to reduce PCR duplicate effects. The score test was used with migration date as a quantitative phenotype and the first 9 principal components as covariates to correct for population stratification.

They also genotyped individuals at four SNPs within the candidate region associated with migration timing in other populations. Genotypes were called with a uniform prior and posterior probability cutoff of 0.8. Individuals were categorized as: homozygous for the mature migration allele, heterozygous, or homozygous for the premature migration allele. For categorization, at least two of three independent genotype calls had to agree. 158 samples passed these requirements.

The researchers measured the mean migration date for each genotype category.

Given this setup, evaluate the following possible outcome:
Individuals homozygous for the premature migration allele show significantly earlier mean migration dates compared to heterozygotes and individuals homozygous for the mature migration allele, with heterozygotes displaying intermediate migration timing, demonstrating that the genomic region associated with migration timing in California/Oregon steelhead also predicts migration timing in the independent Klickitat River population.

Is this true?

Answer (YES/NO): YES